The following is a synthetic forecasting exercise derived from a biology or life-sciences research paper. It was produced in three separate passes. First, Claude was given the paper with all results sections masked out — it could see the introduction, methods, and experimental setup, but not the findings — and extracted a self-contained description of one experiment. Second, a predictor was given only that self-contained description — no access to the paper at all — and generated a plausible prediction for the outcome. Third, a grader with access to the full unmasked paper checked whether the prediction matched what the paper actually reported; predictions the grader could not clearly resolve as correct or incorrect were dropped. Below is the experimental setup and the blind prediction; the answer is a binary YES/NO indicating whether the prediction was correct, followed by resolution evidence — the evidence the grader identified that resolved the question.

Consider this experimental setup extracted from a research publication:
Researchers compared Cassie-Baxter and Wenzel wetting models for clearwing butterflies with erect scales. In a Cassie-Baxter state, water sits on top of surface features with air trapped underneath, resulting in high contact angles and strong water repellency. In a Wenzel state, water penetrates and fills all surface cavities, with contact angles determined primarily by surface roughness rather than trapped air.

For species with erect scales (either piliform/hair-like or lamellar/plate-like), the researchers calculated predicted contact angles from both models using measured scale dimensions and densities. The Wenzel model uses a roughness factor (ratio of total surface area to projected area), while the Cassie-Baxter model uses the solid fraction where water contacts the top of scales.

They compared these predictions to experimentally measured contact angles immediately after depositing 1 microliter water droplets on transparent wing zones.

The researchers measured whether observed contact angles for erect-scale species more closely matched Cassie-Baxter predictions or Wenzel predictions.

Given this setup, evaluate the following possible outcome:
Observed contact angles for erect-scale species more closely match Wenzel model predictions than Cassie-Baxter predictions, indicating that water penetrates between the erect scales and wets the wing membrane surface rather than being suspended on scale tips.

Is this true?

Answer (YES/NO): NO